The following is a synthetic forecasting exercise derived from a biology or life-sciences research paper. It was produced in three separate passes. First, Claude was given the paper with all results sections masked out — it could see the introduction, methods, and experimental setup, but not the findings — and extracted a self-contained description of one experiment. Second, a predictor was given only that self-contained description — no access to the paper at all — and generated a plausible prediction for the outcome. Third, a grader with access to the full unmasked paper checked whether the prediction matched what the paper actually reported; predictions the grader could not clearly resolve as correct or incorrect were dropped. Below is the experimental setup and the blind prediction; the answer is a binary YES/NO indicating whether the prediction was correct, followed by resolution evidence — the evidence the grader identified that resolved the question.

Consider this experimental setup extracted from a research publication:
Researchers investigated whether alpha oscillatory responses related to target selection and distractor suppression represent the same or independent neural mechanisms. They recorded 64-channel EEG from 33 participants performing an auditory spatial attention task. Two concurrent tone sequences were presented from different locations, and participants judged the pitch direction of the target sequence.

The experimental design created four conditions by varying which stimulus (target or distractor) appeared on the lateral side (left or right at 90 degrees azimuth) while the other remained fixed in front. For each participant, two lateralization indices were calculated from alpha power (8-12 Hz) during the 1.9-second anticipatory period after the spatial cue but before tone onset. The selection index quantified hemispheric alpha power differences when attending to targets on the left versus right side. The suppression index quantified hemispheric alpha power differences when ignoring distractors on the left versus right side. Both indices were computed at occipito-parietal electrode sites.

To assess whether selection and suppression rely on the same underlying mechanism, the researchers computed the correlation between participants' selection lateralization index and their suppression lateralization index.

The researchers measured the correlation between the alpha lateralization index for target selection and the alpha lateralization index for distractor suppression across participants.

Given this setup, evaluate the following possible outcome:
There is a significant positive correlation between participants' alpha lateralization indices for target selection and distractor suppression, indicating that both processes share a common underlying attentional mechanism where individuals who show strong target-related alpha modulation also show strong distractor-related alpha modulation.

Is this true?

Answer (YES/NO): NO